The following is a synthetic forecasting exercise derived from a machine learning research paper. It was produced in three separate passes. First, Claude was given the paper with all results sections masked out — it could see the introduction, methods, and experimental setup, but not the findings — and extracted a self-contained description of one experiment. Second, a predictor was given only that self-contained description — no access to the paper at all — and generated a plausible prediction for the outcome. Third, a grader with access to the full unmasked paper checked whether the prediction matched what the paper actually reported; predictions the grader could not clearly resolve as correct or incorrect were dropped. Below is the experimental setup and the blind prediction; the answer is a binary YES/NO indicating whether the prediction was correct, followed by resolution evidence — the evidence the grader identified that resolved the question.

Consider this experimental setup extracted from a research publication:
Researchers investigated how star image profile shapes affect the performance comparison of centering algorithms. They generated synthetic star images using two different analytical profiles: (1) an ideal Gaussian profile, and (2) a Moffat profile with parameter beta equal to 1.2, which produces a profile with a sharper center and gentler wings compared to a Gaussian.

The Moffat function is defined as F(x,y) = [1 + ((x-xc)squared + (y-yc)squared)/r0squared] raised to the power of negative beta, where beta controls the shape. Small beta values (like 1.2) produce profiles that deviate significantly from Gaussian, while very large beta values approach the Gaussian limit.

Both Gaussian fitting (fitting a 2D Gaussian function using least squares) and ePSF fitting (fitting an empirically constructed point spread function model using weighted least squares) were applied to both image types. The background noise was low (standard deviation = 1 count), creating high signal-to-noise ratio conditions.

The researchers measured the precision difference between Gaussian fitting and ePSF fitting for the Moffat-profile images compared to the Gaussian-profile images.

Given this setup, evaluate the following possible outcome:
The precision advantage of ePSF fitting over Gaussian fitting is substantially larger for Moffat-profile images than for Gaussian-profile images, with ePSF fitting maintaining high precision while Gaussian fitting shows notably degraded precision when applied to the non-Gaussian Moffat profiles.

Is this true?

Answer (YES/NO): NO